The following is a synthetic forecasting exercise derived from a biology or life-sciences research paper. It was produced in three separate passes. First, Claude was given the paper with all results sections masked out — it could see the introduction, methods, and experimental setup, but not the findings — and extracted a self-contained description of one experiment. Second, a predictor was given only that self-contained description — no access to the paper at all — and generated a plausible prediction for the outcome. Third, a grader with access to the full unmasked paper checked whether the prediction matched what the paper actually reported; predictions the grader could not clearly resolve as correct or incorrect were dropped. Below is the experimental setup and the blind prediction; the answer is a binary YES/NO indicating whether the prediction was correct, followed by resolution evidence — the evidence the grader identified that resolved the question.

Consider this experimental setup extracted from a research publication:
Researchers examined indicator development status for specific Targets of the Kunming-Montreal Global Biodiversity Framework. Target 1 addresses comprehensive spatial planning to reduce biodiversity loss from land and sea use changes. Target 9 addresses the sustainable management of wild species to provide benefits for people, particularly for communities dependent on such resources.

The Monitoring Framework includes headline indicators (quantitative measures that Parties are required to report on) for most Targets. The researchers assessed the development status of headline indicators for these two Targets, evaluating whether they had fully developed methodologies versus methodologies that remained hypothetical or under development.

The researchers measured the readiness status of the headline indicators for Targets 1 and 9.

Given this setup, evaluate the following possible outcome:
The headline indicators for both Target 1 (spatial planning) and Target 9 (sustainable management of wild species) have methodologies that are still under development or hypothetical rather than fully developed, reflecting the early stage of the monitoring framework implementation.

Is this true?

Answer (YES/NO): YES